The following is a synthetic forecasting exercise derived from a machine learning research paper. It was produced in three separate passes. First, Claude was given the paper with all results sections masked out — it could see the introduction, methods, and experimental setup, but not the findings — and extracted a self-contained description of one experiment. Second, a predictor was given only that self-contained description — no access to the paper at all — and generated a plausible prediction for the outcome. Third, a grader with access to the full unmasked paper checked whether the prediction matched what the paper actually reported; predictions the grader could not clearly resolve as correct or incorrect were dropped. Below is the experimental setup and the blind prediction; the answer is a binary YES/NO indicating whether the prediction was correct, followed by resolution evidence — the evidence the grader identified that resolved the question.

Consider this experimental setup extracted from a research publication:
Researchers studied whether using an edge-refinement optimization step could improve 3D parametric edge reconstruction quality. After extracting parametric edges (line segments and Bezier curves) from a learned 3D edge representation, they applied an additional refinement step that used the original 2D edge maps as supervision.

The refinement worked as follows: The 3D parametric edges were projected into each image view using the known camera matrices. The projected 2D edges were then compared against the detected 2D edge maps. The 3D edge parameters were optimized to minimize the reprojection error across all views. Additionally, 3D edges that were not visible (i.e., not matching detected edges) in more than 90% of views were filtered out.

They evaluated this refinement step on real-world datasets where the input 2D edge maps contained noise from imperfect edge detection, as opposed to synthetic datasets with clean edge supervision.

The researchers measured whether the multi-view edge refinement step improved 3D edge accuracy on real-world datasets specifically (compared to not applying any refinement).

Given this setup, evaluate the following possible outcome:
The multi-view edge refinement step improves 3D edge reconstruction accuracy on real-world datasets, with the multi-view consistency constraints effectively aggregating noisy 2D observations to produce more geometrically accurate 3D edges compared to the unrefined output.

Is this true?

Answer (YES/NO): YES